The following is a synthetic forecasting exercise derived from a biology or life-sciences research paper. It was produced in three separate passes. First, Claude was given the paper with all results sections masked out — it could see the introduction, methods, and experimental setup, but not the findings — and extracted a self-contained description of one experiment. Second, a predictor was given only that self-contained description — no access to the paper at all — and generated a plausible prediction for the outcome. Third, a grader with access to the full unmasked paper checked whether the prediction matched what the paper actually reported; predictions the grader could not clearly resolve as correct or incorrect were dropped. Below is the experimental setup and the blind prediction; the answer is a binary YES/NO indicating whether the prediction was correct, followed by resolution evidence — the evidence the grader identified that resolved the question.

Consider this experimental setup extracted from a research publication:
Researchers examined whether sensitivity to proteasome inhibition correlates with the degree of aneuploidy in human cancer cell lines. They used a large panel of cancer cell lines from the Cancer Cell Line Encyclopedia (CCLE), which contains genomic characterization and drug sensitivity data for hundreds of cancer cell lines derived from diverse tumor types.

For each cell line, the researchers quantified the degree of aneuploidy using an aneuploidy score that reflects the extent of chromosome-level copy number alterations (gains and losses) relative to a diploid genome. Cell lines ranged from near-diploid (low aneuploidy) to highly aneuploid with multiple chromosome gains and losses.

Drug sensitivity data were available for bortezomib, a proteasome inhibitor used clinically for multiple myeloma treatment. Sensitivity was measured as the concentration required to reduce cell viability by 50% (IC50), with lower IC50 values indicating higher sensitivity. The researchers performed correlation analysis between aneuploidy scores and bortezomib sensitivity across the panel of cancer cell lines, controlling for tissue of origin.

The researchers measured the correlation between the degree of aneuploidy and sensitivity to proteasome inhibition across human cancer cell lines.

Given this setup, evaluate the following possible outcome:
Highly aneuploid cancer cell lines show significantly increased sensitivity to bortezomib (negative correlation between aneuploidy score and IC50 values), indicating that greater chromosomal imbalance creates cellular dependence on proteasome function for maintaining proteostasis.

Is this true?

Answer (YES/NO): YES